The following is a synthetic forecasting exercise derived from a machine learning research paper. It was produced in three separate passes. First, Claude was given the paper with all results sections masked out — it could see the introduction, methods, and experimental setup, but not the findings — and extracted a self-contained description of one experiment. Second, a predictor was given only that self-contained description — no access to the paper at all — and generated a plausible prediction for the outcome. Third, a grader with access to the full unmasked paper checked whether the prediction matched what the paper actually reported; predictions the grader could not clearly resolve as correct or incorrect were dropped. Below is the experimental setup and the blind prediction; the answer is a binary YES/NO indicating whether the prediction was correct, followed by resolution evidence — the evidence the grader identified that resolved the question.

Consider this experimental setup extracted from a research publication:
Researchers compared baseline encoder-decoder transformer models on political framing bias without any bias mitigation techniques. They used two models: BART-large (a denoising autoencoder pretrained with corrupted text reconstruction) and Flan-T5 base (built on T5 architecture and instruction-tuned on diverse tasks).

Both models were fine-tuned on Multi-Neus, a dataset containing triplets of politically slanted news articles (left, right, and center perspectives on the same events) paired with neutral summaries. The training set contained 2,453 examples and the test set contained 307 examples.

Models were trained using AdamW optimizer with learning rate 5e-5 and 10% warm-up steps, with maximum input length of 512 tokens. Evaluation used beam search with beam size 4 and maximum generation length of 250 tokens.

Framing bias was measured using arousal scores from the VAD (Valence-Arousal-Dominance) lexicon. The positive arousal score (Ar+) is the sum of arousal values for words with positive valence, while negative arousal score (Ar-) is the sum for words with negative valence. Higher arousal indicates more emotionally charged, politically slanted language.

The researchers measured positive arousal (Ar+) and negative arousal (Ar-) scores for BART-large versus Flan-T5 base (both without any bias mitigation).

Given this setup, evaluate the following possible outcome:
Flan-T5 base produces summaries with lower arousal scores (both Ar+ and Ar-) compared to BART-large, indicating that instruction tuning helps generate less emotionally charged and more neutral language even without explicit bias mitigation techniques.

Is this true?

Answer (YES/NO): NO